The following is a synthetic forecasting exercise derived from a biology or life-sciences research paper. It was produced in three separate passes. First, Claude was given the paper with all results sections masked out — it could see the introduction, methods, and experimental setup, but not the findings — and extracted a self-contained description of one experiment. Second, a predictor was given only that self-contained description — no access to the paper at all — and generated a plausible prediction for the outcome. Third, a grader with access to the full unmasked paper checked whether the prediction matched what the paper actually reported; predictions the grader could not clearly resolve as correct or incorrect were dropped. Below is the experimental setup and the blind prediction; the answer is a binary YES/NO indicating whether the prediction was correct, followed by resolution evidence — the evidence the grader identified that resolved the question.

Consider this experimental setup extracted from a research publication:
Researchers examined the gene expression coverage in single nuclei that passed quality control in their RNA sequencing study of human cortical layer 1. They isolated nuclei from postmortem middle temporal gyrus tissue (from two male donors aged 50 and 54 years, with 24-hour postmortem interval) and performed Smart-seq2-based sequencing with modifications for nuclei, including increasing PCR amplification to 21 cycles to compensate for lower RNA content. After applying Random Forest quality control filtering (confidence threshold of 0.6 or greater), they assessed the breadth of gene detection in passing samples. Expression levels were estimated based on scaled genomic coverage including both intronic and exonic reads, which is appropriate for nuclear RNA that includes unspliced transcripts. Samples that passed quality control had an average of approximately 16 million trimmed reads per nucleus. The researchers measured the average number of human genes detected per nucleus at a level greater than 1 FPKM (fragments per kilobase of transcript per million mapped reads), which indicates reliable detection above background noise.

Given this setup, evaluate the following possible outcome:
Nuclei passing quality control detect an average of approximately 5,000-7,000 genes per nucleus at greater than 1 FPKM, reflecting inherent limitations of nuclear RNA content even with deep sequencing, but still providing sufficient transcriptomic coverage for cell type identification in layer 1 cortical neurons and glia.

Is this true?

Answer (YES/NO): YES